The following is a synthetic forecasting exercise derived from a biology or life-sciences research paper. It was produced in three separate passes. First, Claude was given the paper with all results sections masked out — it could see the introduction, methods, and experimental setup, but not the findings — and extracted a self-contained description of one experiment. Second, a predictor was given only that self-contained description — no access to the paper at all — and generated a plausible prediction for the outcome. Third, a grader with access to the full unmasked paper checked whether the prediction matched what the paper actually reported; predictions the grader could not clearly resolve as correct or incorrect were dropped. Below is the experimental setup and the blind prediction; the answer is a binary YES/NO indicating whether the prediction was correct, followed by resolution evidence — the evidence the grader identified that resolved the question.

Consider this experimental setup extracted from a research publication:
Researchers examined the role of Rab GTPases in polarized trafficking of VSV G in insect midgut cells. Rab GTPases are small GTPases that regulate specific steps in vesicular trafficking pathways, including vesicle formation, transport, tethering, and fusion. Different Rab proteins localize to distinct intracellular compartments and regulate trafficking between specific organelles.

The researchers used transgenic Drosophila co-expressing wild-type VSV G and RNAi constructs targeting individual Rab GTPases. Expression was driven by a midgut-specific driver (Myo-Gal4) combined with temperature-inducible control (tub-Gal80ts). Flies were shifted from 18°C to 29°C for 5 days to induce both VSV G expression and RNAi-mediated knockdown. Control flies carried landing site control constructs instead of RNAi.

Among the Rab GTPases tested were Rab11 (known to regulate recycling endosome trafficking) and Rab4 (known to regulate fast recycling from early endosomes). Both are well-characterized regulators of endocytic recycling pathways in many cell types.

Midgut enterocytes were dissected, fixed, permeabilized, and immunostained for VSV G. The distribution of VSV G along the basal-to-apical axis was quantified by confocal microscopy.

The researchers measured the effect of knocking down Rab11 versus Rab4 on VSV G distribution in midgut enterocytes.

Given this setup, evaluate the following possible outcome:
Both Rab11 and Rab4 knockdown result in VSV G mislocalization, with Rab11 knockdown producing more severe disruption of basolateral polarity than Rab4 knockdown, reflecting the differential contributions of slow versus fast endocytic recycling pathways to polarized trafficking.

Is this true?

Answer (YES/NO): NO